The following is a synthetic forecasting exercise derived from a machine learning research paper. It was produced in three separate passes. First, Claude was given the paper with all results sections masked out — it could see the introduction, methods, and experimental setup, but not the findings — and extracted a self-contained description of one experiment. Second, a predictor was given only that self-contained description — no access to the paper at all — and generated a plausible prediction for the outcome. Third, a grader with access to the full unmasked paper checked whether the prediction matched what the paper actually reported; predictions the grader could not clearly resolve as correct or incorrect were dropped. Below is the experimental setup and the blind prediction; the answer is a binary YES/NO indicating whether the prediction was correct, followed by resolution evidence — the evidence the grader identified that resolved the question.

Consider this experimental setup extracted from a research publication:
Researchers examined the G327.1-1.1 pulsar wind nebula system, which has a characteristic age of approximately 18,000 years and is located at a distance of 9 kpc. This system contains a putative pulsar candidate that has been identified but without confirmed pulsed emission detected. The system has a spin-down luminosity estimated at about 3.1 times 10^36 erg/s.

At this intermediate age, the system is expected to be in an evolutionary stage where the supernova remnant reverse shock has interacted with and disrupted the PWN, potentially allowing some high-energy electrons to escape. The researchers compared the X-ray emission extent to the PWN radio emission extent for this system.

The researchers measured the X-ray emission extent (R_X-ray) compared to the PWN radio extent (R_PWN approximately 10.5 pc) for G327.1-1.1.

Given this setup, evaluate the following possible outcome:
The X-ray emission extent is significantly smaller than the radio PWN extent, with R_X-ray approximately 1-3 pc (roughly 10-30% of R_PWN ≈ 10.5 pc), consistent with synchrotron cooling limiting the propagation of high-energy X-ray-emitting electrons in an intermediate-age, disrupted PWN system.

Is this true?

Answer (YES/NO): NO